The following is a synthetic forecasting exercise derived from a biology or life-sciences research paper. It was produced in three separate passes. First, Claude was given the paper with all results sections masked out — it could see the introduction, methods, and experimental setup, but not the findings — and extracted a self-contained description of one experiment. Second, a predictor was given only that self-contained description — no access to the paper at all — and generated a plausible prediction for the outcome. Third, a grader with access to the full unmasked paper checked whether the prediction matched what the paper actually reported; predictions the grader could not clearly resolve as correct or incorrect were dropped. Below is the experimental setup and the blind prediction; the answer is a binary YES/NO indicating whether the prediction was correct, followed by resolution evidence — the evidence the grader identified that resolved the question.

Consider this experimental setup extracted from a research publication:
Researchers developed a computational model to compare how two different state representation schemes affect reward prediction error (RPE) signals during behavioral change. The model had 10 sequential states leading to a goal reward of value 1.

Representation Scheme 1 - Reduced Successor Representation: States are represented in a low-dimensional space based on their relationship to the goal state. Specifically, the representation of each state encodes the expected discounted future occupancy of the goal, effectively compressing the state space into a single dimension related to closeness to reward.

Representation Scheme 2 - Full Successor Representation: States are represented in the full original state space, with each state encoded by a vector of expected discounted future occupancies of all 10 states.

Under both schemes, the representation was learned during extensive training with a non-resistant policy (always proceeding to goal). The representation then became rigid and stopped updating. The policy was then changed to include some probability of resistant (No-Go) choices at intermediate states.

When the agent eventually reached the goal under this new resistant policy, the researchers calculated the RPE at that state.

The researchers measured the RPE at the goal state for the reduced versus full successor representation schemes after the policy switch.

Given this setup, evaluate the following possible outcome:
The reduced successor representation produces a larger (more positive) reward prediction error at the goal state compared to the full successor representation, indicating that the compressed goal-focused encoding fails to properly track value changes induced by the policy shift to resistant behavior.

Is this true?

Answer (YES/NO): YES